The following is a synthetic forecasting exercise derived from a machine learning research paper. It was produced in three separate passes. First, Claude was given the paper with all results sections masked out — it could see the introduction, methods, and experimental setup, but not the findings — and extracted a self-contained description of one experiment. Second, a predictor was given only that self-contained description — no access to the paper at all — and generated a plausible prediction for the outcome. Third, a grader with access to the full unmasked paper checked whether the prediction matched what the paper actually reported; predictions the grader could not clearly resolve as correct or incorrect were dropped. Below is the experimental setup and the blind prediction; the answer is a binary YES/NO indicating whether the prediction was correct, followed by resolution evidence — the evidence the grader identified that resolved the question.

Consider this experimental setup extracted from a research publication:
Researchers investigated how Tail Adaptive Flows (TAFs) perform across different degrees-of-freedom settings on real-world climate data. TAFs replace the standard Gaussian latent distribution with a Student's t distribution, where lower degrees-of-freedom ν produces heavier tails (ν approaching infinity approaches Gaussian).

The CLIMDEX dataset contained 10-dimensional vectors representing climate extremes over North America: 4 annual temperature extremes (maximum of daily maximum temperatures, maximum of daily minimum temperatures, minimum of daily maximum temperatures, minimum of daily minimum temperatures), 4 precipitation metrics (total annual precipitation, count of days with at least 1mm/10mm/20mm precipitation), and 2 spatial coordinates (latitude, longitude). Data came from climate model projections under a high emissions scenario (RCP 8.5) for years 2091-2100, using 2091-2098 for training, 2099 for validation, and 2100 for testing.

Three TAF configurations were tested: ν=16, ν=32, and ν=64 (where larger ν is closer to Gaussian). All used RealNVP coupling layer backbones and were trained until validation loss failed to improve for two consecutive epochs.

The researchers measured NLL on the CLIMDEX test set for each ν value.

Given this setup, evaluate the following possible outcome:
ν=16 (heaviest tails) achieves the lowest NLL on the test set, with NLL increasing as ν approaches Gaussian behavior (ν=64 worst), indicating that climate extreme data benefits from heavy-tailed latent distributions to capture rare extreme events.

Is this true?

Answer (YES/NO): NO